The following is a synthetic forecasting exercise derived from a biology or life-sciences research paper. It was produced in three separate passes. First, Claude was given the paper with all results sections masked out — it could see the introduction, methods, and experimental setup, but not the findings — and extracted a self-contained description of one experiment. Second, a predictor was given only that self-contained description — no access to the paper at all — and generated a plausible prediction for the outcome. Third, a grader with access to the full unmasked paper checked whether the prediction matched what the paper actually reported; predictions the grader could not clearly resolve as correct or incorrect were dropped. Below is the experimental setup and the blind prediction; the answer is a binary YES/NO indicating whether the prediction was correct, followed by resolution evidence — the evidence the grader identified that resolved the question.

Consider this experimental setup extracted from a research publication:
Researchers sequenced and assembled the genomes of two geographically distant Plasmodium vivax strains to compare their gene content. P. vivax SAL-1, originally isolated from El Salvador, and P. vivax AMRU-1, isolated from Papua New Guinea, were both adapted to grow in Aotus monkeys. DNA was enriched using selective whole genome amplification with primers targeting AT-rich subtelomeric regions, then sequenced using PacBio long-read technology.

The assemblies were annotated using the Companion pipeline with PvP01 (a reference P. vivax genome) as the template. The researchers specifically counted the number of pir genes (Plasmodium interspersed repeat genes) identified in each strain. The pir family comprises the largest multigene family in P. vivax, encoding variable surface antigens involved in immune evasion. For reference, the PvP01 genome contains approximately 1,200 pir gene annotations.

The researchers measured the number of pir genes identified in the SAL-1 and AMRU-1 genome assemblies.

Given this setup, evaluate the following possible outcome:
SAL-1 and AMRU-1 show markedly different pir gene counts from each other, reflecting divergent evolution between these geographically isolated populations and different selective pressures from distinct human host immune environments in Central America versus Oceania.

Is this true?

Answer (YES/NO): YES